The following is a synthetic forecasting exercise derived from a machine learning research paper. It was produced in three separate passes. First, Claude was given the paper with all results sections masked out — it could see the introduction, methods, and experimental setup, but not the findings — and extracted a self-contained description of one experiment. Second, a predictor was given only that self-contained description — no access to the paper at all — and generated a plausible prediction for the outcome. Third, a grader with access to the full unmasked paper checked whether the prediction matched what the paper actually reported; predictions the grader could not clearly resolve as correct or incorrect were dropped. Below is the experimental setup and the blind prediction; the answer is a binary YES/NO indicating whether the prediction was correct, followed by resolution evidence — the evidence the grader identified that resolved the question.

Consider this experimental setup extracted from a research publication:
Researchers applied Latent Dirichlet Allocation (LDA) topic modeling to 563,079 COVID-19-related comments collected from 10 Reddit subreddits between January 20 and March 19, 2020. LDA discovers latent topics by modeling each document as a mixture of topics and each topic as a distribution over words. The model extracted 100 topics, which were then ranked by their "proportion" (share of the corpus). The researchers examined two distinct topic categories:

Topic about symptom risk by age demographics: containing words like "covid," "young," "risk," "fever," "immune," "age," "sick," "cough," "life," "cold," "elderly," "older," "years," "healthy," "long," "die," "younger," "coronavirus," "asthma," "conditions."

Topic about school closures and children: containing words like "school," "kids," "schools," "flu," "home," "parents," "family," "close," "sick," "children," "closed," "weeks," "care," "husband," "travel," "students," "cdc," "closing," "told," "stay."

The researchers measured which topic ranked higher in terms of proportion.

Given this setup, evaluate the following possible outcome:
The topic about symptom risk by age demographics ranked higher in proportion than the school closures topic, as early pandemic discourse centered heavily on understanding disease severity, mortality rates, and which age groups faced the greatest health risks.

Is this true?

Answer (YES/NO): YES